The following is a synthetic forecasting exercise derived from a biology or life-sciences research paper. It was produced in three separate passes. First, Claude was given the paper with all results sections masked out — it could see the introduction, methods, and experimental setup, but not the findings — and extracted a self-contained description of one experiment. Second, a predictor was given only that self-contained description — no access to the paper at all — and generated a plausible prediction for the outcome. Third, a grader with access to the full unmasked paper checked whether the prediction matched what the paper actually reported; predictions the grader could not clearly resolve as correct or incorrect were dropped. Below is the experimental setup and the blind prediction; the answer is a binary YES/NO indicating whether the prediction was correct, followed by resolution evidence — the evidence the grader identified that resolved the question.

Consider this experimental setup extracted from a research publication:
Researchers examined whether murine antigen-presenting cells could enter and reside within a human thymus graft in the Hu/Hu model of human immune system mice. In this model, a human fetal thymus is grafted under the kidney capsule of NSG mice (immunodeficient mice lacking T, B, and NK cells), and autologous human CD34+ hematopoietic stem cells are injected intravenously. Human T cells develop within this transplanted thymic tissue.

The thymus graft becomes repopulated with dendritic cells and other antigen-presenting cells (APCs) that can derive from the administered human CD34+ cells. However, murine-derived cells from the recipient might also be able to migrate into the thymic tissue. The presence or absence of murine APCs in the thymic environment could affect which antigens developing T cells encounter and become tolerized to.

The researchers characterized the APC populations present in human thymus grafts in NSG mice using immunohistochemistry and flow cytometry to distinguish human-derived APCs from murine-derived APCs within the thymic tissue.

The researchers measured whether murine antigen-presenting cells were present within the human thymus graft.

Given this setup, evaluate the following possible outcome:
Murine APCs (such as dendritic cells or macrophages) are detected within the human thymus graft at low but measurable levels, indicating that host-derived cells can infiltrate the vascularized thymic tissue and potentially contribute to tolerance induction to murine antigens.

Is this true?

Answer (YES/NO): YES